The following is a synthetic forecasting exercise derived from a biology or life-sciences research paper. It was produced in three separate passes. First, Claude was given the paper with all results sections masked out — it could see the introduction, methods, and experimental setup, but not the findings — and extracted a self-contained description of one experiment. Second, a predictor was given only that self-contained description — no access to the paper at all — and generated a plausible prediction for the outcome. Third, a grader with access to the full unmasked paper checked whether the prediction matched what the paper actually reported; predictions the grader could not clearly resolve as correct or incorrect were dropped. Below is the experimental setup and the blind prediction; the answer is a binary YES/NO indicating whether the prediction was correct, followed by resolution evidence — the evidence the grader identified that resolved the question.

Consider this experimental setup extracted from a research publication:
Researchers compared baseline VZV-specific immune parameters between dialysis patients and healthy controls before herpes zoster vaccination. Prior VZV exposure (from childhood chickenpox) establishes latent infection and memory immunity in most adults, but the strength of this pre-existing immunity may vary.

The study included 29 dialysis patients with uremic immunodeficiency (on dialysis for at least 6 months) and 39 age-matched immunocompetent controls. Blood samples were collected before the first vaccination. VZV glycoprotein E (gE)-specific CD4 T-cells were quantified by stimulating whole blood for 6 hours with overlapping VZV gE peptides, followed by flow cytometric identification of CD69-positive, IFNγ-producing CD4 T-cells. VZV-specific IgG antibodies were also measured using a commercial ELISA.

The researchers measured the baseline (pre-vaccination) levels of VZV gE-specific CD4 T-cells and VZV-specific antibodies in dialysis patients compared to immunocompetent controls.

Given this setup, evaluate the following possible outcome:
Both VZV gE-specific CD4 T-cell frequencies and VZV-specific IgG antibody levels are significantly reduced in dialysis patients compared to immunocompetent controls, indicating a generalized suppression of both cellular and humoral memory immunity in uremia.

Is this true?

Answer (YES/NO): NO